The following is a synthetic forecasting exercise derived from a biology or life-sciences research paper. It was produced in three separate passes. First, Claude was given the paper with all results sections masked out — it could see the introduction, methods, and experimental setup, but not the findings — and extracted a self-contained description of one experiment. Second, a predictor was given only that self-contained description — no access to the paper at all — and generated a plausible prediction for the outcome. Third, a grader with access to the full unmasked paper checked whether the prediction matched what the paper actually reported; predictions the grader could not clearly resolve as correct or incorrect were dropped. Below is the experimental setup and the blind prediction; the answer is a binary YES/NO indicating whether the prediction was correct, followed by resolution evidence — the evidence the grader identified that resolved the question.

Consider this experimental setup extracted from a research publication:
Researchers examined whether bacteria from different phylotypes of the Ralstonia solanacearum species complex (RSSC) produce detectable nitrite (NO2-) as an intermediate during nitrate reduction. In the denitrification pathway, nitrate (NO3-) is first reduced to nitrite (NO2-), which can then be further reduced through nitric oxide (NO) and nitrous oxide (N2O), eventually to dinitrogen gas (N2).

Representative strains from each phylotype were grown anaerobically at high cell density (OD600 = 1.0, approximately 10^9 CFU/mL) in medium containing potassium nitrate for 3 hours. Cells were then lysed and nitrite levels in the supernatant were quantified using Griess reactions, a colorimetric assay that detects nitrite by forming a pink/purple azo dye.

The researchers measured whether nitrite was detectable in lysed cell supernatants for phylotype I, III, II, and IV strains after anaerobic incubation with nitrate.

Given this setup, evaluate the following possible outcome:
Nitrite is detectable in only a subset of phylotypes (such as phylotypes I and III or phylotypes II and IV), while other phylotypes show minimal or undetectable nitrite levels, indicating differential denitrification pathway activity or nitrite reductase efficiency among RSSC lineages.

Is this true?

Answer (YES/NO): NO